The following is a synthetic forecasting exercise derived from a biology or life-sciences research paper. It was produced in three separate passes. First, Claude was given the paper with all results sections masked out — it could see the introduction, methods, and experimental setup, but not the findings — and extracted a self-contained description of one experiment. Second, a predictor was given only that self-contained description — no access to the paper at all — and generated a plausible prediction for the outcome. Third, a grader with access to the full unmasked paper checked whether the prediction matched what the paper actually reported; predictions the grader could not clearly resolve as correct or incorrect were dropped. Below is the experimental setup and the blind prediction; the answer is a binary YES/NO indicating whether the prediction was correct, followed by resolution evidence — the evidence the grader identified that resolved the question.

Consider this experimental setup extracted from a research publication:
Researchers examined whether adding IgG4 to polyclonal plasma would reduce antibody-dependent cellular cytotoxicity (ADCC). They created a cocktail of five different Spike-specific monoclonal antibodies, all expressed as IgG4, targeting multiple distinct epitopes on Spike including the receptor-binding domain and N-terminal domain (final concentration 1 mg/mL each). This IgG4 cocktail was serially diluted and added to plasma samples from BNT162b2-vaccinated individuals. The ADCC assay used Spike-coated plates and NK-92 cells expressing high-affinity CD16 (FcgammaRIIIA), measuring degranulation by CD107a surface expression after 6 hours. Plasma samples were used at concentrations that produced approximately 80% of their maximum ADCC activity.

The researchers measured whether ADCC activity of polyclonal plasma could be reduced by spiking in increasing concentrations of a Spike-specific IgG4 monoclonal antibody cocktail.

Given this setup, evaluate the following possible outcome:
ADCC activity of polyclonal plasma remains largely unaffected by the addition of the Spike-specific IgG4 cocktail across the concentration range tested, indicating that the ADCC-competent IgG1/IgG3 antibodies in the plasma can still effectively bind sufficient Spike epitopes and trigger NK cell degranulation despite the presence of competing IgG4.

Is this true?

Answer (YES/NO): YES